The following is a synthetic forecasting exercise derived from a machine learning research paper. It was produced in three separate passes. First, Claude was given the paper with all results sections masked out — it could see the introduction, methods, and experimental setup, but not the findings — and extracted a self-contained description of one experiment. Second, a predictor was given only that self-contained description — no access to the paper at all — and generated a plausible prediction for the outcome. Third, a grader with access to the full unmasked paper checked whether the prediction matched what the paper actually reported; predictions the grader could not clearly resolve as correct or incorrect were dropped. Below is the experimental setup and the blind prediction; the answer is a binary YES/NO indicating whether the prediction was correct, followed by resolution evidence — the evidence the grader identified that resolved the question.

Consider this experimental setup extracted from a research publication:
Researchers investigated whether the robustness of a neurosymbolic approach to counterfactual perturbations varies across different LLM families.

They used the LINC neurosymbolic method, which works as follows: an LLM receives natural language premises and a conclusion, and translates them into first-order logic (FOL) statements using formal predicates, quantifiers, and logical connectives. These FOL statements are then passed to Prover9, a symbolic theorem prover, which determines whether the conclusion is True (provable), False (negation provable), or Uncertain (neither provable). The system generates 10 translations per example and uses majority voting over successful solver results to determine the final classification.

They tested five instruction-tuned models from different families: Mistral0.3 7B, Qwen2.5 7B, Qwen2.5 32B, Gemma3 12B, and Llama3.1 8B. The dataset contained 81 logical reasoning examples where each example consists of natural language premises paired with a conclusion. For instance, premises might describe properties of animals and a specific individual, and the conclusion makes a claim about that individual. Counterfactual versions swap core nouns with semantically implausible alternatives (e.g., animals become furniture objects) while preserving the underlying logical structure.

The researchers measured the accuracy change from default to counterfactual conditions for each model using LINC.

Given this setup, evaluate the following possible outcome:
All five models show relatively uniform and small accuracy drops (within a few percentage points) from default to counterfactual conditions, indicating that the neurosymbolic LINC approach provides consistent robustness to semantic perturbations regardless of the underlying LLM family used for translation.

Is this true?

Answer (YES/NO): YES